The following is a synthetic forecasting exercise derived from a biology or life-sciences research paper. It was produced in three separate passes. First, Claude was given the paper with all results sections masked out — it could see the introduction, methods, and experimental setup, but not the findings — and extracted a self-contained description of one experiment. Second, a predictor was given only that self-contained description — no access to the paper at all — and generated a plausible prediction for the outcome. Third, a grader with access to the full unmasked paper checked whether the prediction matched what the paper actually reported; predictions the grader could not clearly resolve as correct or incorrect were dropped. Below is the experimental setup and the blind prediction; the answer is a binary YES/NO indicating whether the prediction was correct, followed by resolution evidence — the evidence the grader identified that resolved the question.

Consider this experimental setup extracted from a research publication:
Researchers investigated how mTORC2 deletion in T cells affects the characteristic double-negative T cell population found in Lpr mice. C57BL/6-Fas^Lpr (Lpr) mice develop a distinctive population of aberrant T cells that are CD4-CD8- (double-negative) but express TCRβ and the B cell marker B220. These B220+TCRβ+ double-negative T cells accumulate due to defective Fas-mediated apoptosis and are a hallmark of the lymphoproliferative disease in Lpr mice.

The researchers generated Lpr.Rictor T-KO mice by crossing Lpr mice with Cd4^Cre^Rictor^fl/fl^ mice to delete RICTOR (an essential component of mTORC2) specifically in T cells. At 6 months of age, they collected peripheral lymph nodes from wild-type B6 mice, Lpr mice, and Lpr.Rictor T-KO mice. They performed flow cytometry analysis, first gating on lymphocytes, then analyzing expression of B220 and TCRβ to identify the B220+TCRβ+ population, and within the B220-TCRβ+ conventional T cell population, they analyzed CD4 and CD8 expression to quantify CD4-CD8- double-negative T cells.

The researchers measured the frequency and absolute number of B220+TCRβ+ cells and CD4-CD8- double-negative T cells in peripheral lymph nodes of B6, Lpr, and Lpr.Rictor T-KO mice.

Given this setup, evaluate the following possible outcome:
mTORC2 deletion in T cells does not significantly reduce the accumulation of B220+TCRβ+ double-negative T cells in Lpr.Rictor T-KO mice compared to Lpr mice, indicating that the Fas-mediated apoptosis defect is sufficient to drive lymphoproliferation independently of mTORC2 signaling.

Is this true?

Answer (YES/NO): NO